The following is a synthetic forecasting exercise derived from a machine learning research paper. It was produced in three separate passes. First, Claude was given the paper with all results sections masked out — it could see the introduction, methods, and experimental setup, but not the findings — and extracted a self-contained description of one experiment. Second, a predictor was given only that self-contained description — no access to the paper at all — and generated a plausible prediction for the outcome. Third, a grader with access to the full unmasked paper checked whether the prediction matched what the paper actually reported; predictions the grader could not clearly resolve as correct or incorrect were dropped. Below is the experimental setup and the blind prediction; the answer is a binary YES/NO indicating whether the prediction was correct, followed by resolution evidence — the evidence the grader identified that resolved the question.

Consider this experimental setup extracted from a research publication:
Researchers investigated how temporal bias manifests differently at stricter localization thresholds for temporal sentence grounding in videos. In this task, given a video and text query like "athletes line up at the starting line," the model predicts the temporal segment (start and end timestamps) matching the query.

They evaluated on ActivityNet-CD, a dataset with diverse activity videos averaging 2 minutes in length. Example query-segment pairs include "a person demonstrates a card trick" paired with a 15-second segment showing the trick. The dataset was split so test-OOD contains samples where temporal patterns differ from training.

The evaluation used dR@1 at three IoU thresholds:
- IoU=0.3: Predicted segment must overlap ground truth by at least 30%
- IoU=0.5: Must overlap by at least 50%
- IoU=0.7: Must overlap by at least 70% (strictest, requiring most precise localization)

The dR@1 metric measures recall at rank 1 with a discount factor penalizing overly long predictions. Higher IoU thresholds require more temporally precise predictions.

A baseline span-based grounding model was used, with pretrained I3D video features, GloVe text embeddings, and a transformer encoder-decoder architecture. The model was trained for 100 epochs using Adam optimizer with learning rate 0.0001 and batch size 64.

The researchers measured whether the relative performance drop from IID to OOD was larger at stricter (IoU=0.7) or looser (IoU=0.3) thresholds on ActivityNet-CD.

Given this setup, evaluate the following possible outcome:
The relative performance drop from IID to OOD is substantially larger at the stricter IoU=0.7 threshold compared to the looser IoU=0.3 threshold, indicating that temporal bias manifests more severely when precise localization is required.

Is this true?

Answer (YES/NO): YES